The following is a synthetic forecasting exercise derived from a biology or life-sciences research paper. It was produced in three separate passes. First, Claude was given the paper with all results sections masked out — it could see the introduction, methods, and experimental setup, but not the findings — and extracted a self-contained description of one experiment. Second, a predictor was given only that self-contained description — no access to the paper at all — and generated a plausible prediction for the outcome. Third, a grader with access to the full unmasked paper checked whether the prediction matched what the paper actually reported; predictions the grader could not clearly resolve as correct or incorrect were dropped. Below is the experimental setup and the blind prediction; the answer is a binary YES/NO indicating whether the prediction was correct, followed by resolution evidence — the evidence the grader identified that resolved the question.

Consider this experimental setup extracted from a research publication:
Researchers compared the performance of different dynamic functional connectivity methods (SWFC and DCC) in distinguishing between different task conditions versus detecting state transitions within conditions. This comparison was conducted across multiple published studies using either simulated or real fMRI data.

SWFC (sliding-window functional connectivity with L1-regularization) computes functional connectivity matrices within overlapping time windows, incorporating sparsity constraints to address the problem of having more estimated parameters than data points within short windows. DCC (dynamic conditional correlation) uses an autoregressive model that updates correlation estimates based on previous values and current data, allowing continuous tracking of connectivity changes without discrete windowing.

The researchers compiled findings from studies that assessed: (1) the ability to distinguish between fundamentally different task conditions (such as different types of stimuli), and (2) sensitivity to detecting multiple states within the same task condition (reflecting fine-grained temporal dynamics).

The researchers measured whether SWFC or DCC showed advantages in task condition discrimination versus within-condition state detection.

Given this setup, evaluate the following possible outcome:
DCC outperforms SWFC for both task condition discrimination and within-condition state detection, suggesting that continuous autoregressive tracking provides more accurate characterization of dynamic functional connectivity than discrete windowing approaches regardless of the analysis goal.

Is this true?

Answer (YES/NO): NO